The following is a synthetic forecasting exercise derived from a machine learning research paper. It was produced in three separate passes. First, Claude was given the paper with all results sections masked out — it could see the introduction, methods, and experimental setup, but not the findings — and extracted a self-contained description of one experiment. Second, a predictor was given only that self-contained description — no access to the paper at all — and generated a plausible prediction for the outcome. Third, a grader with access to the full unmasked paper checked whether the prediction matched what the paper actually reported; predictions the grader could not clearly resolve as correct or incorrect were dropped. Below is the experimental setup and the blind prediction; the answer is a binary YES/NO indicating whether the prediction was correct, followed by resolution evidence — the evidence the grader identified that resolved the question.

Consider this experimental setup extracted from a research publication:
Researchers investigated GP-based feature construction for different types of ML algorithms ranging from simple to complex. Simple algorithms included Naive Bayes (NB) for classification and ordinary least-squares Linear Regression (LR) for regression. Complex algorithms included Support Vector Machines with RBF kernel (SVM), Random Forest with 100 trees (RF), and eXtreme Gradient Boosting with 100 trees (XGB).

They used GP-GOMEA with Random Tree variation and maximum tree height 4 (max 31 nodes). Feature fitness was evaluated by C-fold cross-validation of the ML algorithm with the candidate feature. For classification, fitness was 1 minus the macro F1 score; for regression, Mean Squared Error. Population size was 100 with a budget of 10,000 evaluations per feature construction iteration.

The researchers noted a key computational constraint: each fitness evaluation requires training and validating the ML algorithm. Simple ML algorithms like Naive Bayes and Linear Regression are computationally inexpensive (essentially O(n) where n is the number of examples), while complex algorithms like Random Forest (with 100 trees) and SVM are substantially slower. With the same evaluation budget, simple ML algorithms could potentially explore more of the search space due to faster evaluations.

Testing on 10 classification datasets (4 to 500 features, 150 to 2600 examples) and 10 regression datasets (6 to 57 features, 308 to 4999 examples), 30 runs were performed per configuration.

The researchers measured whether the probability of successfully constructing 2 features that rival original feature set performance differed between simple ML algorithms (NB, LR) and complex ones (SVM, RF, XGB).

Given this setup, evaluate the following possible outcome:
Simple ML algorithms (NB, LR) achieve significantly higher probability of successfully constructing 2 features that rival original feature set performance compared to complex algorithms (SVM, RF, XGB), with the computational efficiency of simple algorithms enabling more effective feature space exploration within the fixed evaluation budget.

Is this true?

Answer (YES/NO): NO